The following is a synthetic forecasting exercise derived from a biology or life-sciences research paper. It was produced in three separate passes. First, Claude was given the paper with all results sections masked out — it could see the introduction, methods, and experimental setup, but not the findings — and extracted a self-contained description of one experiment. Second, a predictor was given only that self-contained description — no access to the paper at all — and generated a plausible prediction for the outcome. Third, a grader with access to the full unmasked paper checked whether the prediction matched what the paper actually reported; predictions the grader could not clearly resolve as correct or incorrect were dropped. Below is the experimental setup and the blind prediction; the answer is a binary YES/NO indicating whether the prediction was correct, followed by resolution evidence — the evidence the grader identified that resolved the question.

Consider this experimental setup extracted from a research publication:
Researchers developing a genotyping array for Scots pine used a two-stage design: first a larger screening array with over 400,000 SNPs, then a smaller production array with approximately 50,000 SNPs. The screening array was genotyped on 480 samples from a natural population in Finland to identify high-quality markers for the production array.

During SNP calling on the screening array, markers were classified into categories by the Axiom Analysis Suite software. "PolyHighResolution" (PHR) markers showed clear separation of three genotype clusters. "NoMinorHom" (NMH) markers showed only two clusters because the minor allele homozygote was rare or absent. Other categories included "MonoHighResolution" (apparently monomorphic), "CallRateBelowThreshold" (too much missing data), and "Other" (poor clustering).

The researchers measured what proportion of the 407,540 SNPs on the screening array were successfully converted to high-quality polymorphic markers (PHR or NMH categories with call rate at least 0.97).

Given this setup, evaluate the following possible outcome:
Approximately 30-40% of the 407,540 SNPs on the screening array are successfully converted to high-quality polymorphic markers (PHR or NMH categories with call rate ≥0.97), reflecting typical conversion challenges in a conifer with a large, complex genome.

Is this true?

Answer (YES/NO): YES